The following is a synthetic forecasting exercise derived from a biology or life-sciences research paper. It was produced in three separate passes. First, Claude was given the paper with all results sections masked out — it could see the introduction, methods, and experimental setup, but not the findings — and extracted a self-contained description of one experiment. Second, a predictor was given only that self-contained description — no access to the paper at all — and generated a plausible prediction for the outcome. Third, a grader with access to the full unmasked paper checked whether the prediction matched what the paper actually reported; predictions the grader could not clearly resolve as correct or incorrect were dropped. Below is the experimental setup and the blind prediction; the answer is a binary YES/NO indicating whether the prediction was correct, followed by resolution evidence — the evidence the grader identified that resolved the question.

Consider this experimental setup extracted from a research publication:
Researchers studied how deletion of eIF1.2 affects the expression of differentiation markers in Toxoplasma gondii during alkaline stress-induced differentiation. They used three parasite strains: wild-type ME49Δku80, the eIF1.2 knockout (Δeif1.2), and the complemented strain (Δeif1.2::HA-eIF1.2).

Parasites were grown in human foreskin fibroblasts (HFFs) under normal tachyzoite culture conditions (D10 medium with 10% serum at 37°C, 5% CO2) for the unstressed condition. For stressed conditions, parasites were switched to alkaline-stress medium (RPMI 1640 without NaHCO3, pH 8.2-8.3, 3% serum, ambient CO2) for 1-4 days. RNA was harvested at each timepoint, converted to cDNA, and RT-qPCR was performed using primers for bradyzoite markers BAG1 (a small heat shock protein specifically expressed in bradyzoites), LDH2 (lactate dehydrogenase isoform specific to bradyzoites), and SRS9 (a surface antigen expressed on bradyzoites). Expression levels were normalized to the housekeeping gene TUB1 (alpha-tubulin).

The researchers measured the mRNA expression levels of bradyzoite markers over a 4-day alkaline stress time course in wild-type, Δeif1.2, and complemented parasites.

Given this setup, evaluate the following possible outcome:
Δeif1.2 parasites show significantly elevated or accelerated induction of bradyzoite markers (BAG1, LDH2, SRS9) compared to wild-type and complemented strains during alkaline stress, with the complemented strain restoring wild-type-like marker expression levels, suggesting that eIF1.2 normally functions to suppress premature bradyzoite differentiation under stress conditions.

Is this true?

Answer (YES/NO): NO